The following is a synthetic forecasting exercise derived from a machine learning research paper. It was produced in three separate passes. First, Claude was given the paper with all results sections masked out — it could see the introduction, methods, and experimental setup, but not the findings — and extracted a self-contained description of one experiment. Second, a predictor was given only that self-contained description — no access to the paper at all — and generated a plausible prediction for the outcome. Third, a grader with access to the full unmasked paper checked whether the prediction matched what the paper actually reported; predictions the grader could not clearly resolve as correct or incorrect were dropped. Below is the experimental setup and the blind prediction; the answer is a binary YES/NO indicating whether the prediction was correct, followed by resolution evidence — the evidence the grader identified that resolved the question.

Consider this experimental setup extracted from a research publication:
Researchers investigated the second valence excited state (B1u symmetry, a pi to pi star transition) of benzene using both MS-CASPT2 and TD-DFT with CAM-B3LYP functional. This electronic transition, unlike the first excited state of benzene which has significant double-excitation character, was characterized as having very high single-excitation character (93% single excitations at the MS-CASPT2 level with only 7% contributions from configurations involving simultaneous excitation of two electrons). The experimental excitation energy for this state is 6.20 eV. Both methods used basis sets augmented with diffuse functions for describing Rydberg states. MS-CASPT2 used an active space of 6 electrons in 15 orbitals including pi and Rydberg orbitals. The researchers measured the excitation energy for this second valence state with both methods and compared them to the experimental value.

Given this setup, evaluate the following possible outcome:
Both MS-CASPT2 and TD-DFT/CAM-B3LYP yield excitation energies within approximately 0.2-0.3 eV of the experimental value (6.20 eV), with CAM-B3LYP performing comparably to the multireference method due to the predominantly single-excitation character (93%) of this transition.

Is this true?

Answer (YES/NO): YES